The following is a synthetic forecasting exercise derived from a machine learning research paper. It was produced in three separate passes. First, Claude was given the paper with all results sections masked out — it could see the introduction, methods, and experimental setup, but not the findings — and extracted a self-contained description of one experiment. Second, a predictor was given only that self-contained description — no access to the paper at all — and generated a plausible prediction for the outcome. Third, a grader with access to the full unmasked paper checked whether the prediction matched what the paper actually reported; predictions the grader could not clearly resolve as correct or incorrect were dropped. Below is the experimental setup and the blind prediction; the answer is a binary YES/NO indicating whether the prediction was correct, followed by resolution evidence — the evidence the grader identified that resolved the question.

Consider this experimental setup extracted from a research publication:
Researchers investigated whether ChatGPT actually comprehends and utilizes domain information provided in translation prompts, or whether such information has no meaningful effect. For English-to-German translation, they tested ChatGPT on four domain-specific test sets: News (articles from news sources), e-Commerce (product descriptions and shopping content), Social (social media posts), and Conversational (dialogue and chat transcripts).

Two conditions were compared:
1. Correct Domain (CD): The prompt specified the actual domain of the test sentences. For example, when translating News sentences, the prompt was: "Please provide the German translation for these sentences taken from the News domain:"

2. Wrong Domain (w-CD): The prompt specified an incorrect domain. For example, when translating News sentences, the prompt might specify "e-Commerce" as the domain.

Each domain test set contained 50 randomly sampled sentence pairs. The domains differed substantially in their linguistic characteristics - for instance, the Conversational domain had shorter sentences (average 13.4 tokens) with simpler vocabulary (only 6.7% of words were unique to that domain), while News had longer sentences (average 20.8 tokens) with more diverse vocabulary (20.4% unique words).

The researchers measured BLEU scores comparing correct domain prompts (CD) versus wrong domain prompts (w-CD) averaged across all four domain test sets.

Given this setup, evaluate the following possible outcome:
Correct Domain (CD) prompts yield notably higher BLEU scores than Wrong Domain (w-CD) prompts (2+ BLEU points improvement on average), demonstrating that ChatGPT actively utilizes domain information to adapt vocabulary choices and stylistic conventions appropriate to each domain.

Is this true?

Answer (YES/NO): NO